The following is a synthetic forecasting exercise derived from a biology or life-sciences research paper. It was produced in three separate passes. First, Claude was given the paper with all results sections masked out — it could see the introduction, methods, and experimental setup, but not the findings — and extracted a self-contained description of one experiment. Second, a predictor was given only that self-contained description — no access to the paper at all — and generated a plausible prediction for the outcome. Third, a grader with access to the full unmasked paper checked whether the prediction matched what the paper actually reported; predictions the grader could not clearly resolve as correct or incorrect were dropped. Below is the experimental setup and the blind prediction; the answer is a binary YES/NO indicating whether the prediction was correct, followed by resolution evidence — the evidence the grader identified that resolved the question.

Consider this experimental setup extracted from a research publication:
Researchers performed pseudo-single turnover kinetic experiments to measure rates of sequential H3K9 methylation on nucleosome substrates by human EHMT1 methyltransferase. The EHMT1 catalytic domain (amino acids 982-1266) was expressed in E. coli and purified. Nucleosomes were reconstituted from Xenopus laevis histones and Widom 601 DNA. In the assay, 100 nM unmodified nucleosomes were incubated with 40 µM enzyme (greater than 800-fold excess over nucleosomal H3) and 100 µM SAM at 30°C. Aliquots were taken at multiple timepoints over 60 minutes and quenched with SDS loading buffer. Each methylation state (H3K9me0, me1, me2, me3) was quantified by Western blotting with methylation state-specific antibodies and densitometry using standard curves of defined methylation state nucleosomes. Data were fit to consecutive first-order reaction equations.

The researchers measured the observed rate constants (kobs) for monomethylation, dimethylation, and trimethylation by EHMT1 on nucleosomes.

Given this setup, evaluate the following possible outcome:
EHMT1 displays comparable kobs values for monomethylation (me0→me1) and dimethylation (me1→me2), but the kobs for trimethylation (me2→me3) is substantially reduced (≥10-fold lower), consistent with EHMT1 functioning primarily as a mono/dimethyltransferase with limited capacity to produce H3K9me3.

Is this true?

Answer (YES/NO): YES